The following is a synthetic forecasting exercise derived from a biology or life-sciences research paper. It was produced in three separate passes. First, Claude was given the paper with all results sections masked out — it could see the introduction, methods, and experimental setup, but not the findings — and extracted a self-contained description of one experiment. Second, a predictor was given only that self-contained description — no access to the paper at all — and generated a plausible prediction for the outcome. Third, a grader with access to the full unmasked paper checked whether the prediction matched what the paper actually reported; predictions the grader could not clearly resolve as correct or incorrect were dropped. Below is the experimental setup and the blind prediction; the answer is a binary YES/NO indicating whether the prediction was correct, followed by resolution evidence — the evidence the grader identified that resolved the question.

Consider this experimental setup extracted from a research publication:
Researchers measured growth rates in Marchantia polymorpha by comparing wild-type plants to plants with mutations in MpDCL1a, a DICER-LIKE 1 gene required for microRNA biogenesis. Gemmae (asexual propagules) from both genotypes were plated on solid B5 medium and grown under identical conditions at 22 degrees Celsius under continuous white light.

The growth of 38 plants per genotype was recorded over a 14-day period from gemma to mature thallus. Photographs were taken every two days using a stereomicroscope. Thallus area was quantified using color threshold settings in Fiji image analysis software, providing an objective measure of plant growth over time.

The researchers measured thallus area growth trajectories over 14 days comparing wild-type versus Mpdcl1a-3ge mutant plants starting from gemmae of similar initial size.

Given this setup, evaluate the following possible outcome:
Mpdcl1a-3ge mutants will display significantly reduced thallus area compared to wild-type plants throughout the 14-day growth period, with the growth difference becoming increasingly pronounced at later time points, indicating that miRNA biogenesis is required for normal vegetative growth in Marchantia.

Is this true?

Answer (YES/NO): YES